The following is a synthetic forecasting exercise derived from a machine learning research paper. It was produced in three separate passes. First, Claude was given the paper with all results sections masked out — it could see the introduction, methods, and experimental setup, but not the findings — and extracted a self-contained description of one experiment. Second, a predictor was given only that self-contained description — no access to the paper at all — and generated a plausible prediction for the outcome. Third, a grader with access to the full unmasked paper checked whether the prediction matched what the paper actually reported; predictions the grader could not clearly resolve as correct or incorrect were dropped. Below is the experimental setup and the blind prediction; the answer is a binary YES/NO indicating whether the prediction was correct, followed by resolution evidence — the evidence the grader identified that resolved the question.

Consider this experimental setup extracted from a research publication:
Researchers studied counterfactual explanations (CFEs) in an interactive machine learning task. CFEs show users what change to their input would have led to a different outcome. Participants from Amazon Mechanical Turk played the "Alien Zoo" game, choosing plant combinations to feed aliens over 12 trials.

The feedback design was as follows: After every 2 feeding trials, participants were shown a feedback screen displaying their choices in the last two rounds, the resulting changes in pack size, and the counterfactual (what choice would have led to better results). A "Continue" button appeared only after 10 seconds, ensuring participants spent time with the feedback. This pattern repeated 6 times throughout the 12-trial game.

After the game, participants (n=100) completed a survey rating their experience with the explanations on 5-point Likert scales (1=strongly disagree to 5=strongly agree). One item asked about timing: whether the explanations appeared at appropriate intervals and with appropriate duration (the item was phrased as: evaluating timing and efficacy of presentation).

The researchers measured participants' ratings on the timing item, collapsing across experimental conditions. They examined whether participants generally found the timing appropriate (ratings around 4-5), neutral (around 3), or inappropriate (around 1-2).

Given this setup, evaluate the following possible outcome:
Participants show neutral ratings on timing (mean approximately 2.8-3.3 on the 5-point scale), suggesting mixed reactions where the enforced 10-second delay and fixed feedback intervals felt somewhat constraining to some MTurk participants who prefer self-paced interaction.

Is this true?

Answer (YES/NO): NO